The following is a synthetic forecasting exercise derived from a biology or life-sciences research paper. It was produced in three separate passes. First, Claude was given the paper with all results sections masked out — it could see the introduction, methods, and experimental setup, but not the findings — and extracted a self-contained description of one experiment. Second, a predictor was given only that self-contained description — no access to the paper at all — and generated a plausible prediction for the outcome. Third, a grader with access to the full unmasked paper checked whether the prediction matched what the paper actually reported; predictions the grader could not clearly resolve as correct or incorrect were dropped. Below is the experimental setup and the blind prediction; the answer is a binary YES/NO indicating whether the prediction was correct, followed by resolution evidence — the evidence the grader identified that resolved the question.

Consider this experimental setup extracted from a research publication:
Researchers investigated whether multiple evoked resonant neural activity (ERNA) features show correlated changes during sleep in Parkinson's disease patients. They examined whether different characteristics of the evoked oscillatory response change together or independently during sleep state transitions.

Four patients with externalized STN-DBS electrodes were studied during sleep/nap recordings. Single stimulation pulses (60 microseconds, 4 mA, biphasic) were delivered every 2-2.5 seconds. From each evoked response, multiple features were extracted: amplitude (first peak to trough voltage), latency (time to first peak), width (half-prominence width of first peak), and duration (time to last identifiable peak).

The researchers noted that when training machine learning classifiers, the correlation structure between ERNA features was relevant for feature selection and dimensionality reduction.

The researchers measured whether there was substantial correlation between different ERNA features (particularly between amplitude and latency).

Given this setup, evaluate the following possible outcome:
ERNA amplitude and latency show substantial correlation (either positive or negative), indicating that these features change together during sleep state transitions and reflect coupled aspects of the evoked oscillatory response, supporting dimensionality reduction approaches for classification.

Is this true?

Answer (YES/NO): YES